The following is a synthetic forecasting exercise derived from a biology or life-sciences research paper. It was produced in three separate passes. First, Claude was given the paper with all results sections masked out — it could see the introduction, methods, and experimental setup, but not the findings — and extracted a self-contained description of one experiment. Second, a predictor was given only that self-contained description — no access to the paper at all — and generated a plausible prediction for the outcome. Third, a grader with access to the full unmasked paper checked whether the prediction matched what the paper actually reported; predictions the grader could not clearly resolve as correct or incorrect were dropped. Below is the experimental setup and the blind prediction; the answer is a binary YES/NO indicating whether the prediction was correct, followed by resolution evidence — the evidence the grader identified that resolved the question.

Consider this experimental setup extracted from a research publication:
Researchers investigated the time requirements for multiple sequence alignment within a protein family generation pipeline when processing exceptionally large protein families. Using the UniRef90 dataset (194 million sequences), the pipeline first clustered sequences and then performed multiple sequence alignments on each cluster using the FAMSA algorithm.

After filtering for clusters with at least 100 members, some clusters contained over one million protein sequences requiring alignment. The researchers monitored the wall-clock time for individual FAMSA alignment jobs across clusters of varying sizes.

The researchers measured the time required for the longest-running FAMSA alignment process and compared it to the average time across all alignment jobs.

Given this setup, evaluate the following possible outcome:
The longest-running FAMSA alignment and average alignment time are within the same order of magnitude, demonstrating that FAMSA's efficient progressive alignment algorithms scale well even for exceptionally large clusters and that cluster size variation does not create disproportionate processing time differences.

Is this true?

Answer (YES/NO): NO